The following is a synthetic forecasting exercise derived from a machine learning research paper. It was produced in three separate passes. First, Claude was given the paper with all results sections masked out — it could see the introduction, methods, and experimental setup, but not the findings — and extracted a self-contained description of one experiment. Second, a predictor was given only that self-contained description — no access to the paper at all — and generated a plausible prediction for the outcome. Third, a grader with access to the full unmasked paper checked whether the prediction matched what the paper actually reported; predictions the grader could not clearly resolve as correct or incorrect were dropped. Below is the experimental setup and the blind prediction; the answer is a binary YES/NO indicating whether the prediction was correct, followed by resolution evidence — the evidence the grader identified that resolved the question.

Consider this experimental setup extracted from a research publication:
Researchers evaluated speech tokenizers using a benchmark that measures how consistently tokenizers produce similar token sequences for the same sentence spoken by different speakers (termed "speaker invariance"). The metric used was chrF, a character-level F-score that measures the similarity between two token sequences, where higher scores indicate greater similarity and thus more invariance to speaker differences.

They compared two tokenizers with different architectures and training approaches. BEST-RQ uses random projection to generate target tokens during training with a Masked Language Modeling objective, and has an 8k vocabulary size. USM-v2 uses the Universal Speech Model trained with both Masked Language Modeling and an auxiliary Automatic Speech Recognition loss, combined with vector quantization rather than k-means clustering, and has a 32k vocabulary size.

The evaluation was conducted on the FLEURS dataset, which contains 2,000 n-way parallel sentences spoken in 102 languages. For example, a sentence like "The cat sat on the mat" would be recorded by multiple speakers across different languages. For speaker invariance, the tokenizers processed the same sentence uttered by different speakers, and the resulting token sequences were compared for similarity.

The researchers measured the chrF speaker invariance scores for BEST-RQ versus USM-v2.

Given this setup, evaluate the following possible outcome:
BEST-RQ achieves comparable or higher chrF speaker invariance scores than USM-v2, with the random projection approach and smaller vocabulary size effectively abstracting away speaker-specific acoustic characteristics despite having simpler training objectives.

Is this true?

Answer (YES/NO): NO